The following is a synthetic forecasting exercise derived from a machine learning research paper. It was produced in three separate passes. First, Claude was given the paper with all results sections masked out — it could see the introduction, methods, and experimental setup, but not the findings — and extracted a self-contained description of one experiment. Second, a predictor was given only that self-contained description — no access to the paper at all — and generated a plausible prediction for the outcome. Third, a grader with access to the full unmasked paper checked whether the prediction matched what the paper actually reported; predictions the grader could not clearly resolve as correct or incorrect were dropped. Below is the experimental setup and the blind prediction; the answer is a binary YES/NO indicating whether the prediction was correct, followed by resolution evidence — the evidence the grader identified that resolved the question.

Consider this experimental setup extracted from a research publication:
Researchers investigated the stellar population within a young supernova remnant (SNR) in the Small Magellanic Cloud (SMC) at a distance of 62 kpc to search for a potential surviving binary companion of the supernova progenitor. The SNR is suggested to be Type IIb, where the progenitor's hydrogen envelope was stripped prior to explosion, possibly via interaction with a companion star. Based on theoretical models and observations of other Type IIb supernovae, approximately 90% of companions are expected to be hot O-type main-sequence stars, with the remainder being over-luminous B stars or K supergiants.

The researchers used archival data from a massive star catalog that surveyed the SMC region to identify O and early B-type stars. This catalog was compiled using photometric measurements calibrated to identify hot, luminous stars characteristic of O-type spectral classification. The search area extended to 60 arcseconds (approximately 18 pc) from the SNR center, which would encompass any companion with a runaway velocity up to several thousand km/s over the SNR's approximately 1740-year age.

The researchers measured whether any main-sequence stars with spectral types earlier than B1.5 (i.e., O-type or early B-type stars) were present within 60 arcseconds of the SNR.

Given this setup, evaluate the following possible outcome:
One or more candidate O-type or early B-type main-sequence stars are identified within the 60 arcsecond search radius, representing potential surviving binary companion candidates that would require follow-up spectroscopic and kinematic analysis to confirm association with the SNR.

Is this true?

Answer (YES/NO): NO